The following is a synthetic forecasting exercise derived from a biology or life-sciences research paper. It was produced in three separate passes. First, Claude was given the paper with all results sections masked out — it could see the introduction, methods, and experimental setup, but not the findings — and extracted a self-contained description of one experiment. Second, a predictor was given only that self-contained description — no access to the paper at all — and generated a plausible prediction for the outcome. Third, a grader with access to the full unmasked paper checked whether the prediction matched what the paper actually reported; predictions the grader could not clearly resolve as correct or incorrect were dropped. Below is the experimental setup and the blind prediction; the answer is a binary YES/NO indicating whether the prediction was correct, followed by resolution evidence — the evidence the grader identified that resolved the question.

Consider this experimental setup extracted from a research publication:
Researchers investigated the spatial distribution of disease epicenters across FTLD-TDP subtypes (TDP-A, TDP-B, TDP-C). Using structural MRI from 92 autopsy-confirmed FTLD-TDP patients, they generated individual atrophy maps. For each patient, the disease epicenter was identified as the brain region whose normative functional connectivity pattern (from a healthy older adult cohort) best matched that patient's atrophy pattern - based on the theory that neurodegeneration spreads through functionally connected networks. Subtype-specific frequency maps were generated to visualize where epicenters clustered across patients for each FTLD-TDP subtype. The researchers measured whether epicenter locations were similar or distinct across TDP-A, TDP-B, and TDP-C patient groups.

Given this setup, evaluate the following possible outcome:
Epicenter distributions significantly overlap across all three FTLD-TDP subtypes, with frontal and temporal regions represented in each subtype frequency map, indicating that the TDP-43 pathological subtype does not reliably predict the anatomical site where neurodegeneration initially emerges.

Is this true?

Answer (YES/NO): NO